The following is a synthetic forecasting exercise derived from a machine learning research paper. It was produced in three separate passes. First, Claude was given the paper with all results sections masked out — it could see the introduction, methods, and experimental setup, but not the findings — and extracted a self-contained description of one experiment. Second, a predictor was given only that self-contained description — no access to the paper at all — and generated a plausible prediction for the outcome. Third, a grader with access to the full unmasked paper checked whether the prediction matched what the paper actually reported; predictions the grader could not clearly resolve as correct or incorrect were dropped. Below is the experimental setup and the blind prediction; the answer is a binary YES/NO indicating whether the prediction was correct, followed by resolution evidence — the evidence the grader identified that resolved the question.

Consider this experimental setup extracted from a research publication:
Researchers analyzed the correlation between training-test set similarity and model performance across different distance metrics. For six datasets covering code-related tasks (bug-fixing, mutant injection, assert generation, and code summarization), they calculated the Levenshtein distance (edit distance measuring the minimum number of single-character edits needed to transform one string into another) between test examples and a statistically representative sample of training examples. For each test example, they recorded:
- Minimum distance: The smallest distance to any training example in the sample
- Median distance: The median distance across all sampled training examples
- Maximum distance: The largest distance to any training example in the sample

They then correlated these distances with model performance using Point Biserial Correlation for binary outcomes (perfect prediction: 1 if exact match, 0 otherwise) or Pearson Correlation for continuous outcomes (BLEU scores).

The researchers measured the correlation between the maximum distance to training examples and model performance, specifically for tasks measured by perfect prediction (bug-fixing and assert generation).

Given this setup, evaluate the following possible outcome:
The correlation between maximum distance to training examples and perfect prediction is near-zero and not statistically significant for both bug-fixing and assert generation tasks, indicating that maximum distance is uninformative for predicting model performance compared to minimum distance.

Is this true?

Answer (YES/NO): NO